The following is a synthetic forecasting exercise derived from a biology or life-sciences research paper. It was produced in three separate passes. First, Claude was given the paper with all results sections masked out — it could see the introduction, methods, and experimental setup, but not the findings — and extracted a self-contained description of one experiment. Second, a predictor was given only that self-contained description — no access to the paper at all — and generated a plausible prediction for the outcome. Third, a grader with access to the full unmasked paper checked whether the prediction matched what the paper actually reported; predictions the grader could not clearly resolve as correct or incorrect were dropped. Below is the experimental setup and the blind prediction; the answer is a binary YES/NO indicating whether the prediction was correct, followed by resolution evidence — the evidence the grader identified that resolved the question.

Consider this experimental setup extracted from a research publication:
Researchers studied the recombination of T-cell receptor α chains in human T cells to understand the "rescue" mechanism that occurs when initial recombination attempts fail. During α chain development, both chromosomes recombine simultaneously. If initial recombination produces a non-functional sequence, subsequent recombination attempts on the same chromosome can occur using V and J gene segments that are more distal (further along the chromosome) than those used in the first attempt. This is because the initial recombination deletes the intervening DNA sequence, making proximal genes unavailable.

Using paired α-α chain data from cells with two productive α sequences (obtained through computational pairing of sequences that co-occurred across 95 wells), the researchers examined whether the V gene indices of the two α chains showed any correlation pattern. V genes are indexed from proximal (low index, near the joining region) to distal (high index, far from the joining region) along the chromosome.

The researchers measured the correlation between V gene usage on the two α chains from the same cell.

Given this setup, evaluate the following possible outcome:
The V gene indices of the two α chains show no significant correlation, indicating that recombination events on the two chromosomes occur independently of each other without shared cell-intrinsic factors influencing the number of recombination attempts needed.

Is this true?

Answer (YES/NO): NO